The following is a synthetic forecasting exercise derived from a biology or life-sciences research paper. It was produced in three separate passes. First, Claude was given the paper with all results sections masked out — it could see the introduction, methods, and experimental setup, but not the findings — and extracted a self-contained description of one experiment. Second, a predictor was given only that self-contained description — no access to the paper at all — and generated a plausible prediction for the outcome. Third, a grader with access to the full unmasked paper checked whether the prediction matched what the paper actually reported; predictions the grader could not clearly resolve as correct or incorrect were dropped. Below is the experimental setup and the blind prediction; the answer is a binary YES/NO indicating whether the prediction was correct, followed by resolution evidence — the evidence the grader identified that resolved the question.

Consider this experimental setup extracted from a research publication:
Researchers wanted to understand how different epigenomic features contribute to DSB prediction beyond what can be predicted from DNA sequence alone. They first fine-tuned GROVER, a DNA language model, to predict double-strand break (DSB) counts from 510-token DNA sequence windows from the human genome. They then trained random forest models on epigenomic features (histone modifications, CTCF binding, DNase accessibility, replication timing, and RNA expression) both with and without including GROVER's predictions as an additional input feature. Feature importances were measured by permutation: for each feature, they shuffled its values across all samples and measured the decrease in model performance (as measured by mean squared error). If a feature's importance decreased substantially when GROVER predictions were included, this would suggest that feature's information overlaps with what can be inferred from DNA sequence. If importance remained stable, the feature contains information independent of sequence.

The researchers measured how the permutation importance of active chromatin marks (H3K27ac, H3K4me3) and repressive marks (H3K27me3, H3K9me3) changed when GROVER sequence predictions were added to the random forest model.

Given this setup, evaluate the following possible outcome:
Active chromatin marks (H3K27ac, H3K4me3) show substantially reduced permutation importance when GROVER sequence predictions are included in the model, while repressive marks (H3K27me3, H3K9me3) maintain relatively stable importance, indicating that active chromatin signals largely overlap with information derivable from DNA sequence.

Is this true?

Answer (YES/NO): NO